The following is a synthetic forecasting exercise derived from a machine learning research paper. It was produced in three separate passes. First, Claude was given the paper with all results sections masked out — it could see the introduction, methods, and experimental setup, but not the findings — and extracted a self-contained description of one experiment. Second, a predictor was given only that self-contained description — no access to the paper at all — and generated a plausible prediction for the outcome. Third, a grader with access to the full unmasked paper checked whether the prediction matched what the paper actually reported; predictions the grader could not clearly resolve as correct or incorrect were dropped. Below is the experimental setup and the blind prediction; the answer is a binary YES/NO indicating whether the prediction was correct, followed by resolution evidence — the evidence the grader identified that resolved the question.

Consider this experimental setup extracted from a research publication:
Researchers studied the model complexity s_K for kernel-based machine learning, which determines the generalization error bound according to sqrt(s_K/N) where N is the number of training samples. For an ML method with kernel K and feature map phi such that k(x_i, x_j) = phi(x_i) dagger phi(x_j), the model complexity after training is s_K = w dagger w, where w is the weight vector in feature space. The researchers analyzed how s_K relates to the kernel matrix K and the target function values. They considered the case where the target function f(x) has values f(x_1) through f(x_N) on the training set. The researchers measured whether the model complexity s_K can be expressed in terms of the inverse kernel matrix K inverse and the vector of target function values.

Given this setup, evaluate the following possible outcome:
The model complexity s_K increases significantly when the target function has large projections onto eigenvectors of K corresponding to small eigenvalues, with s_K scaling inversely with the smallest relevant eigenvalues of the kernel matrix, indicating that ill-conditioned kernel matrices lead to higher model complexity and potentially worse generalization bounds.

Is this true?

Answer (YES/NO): YES